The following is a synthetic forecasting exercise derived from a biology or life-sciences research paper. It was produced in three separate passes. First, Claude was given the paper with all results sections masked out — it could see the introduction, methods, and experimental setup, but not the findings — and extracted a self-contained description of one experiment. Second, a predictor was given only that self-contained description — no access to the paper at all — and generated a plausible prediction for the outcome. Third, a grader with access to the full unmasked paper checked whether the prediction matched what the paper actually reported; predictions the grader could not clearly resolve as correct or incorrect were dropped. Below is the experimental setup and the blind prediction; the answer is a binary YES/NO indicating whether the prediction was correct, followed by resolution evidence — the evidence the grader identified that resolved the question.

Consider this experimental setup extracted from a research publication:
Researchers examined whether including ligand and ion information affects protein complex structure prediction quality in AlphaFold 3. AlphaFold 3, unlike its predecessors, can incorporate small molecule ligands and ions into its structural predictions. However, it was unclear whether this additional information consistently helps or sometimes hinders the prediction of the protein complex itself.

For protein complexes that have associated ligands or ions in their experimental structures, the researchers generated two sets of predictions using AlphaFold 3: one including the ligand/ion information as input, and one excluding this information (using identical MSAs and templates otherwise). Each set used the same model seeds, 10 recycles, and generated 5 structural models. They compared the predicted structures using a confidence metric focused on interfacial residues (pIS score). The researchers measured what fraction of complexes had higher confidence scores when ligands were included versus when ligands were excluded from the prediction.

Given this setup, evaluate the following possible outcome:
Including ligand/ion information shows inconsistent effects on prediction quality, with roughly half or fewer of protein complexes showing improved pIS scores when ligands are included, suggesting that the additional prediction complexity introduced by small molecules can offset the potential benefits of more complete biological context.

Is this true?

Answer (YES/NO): YES